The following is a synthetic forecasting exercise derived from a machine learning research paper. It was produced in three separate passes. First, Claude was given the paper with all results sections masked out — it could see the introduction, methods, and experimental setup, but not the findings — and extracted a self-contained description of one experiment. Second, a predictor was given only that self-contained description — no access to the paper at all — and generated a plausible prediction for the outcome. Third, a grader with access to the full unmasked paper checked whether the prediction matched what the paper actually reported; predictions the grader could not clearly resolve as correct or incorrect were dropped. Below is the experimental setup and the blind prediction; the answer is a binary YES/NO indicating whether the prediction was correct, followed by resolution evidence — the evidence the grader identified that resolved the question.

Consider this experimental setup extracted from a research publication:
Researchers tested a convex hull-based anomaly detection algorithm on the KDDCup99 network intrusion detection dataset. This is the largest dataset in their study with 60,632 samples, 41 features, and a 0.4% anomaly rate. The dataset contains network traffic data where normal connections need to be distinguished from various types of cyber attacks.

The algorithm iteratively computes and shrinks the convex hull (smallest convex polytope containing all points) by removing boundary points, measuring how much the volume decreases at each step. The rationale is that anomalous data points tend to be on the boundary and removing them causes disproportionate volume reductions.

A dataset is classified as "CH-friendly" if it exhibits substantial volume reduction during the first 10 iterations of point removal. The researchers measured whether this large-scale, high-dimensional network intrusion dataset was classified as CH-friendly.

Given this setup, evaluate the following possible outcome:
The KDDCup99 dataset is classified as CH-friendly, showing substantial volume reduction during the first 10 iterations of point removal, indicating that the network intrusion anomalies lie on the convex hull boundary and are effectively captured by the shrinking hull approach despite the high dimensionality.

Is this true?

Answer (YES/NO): YES